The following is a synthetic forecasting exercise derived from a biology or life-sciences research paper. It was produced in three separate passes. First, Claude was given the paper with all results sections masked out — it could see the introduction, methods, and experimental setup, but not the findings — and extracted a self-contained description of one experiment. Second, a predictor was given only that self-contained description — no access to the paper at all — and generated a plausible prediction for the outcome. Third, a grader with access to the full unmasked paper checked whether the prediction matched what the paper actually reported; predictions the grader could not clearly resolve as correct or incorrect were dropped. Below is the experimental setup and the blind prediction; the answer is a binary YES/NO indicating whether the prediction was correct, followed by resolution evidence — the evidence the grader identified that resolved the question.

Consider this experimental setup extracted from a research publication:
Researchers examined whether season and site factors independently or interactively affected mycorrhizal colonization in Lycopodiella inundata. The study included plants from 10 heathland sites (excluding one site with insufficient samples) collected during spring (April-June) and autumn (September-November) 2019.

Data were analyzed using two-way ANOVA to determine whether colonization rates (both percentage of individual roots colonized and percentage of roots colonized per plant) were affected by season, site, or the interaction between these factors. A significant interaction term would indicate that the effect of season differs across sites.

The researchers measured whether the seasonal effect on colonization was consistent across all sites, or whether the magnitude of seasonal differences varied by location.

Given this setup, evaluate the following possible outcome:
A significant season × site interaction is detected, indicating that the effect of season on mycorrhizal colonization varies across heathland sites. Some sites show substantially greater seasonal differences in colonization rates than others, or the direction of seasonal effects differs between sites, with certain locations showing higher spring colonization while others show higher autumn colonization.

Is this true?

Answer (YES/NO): YES